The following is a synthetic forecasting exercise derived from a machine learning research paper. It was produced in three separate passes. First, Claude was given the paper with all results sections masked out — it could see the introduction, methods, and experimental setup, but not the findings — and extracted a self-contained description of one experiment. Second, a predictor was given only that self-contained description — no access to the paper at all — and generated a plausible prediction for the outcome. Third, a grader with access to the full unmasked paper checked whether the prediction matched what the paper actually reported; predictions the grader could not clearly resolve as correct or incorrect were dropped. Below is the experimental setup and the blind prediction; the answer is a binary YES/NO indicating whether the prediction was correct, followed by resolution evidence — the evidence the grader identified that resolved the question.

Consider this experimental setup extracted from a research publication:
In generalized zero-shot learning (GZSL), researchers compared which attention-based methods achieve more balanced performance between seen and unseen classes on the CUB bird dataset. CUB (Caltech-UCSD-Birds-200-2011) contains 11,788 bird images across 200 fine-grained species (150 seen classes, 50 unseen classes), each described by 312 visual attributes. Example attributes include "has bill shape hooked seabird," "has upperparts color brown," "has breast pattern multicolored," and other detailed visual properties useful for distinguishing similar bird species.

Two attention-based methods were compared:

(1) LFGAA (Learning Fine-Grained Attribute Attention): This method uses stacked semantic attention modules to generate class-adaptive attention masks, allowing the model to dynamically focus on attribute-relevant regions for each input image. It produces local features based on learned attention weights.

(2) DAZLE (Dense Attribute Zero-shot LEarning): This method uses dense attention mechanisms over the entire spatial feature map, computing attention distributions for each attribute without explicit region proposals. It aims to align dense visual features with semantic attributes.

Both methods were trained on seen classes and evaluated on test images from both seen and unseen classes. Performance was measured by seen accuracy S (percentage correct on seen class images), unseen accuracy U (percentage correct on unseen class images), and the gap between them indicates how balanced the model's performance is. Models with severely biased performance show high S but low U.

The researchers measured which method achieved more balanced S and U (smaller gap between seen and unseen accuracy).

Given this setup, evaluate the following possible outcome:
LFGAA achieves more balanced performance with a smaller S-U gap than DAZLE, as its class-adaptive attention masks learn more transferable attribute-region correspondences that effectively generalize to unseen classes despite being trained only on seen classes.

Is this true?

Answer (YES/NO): NO